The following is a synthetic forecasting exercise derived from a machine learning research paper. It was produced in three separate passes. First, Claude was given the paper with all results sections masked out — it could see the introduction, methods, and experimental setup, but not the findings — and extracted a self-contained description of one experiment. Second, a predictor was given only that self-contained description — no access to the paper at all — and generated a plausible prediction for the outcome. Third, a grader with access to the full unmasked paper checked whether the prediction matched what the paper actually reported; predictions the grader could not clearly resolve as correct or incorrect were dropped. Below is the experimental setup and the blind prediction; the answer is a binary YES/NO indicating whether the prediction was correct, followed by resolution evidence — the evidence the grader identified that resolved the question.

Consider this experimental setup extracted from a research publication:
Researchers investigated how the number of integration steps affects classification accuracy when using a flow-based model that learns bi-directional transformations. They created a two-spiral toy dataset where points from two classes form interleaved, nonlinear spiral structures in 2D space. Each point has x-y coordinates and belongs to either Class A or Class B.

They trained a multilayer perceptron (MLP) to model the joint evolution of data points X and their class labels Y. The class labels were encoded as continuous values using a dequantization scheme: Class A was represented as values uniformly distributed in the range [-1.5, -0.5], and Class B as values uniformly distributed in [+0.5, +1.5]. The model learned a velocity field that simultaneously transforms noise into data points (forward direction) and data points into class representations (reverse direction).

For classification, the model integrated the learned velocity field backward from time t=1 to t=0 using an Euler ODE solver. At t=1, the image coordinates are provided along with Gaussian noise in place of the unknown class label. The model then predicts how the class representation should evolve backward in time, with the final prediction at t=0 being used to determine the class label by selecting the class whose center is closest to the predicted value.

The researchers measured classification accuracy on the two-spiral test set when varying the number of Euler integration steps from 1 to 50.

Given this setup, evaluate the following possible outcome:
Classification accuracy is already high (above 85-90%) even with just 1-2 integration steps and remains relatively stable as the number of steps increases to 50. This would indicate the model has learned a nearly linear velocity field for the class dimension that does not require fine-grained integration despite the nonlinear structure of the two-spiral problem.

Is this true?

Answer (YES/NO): NO